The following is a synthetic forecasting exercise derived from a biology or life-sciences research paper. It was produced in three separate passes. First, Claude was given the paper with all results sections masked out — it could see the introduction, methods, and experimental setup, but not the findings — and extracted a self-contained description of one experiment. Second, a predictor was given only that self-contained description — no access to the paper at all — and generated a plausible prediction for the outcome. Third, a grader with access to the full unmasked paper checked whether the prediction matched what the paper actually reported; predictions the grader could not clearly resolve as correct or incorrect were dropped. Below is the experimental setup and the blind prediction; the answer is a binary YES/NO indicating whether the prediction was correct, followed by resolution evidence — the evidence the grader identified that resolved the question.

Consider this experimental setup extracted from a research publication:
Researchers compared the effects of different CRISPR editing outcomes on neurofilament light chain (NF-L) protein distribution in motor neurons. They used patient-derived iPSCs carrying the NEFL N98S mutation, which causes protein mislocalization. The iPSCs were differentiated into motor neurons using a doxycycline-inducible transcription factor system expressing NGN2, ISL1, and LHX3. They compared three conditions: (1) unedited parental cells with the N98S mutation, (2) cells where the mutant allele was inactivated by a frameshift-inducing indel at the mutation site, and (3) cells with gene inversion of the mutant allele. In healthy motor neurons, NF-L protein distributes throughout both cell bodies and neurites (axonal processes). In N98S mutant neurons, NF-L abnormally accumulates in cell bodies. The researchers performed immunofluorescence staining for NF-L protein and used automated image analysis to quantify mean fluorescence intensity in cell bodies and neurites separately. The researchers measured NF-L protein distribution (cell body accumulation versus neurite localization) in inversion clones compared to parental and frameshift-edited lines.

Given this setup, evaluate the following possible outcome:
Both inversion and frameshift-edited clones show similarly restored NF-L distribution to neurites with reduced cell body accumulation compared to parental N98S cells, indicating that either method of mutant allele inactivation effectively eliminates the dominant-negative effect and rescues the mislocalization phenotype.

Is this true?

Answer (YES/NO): NO